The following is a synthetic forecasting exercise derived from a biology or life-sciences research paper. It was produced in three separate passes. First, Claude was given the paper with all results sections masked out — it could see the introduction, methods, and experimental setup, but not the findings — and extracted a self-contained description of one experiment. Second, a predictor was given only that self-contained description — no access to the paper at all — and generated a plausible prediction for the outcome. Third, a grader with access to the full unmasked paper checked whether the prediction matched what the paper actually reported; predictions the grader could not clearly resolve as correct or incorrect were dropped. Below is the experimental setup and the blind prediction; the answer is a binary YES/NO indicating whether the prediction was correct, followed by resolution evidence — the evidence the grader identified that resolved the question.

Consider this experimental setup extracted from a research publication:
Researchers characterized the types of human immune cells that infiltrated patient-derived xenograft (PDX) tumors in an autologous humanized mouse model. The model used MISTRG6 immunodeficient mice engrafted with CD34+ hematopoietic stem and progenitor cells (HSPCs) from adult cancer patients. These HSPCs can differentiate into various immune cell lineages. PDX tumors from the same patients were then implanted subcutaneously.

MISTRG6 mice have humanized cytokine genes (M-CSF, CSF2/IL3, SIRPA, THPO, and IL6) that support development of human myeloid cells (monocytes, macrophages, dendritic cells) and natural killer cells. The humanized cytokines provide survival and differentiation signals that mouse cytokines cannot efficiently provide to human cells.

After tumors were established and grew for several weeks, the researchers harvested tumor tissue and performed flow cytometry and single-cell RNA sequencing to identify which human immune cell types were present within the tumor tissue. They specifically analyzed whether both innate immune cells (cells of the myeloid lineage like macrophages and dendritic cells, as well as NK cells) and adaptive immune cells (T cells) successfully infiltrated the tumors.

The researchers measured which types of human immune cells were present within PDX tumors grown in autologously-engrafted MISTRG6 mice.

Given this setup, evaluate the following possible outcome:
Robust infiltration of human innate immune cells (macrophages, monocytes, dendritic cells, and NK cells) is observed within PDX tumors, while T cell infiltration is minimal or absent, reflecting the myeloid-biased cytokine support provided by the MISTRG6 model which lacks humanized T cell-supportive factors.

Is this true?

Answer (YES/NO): NO